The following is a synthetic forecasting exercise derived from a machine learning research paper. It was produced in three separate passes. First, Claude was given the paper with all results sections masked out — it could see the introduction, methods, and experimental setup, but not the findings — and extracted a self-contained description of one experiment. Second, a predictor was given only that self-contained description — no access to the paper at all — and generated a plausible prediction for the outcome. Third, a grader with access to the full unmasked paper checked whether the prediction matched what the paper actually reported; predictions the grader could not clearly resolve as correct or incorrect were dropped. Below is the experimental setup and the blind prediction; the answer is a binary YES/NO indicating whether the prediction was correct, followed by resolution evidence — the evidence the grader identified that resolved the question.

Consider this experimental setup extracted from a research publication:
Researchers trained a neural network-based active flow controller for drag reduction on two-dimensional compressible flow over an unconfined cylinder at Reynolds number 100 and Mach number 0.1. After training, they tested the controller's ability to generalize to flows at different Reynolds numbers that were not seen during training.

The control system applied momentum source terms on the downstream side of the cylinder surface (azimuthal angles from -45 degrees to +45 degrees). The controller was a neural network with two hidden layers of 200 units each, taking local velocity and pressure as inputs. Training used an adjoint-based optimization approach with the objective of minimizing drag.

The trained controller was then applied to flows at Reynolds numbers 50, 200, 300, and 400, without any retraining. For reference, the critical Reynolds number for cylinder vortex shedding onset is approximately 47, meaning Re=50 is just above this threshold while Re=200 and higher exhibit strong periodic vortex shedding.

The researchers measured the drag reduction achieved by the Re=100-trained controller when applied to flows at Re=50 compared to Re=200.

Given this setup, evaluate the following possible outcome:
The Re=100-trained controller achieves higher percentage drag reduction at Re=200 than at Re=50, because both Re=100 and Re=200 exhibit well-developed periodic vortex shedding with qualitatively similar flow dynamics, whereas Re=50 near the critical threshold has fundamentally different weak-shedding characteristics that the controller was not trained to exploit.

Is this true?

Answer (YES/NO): YES